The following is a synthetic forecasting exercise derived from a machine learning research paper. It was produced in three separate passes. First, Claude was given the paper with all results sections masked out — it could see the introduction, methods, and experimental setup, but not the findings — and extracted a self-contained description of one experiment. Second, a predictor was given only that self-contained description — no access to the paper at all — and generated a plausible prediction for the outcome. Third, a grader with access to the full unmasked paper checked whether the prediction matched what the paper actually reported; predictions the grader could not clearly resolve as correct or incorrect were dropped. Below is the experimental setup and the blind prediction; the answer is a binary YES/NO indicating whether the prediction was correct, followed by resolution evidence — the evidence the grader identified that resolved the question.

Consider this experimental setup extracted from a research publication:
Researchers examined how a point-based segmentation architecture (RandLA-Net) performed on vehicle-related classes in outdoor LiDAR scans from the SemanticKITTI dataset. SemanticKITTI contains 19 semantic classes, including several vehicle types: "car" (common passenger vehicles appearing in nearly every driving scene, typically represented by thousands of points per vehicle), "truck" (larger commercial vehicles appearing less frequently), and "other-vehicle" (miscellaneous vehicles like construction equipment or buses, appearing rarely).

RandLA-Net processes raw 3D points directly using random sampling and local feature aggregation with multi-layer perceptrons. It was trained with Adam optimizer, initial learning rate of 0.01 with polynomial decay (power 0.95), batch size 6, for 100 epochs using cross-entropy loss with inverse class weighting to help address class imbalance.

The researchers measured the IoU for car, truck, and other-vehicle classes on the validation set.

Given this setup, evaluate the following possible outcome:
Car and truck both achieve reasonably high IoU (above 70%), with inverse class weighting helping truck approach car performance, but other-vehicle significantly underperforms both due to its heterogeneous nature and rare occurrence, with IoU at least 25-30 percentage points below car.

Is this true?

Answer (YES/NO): NO